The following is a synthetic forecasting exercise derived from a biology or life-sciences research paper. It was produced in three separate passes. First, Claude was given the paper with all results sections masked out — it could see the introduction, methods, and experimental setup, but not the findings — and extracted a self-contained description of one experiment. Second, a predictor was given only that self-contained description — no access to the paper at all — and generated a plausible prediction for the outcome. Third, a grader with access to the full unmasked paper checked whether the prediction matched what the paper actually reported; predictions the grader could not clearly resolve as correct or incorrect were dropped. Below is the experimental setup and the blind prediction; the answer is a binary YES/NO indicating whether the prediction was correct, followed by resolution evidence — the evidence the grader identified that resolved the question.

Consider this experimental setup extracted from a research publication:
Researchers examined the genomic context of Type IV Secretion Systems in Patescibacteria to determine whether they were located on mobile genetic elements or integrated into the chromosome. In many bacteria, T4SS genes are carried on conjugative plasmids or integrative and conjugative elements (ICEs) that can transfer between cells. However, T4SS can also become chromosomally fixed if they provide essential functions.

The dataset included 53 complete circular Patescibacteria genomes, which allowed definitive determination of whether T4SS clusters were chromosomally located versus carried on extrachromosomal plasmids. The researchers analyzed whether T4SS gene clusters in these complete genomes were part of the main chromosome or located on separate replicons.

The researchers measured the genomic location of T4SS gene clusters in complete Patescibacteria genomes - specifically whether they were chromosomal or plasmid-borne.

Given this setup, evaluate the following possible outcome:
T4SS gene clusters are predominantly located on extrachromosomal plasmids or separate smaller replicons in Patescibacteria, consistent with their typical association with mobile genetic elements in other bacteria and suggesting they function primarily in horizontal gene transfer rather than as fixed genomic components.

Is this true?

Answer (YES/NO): NO